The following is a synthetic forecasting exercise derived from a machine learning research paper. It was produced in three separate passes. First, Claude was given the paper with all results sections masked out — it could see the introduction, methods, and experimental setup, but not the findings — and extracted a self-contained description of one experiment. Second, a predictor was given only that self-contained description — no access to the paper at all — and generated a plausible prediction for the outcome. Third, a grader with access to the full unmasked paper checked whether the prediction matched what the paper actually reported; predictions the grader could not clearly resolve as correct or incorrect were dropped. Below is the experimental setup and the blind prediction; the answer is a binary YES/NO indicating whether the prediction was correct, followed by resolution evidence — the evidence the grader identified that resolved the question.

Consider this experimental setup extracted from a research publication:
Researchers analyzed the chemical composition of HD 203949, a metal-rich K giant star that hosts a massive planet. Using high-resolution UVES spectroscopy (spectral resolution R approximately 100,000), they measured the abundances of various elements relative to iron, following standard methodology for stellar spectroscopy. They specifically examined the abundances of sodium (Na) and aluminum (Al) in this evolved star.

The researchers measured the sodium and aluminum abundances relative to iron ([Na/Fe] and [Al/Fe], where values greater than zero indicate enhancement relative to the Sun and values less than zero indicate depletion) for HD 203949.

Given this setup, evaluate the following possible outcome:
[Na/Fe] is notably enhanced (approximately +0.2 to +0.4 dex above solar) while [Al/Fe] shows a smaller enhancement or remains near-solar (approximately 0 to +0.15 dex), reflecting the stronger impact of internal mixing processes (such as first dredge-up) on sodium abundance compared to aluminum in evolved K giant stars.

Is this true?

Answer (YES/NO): NO